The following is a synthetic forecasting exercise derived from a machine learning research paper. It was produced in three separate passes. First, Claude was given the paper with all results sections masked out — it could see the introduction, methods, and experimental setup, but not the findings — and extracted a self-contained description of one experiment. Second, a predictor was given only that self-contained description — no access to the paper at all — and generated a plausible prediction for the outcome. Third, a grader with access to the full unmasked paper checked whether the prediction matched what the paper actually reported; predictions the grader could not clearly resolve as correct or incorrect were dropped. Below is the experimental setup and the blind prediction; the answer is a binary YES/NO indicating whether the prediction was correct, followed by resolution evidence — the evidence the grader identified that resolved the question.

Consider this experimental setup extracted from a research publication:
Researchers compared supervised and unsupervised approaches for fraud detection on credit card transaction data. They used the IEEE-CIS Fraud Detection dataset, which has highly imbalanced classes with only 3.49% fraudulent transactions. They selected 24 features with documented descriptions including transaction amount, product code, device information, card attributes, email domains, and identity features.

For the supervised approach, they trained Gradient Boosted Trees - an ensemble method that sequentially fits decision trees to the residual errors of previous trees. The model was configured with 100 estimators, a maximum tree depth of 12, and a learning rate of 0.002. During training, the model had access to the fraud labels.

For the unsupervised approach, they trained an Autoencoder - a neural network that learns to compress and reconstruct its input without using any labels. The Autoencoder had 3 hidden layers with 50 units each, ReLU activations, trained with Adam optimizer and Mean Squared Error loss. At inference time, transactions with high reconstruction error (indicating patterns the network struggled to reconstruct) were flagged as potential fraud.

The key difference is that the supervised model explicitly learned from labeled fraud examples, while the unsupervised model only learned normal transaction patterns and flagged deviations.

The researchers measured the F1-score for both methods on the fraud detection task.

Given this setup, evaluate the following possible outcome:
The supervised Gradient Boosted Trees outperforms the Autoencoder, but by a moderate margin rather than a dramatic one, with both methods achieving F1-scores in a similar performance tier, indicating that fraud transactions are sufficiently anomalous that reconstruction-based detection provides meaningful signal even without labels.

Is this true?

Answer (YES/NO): NO